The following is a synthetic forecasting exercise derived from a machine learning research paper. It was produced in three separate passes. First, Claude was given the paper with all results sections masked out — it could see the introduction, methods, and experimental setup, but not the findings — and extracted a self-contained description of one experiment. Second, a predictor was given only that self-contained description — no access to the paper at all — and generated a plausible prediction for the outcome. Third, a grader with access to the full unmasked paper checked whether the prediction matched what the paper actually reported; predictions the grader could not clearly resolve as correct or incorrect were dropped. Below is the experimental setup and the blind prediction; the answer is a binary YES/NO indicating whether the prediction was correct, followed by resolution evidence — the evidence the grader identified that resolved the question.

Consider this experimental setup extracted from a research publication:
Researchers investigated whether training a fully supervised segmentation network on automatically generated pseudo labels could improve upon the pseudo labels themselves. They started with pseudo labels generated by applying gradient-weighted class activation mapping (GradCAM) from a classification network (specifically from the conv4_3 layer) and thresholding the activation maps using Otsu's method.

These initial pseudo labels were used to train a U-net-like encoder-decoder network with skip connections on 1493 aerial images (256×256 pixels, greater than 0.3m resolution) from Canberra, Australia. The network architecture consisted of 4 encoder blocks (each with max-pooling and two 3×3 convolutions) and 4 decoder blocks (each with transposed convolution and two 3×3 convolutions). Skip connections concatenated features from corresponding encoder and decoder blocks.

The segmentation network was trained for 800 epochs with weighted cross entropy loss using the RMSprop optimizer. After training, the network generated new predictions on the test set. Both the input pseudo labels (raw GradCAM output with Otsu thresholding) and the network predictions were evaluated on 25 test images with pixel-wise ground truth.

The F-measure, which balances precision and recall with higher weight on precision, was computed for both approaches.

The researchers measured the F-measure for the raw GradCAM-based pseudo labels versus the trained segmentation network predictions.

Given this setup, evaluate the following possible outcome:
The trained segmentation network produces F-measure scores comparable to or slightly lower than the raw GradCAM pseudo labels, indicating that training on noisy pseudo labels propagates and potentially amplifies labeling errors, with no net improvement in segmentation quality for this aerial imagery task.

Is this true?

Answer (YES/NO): NO